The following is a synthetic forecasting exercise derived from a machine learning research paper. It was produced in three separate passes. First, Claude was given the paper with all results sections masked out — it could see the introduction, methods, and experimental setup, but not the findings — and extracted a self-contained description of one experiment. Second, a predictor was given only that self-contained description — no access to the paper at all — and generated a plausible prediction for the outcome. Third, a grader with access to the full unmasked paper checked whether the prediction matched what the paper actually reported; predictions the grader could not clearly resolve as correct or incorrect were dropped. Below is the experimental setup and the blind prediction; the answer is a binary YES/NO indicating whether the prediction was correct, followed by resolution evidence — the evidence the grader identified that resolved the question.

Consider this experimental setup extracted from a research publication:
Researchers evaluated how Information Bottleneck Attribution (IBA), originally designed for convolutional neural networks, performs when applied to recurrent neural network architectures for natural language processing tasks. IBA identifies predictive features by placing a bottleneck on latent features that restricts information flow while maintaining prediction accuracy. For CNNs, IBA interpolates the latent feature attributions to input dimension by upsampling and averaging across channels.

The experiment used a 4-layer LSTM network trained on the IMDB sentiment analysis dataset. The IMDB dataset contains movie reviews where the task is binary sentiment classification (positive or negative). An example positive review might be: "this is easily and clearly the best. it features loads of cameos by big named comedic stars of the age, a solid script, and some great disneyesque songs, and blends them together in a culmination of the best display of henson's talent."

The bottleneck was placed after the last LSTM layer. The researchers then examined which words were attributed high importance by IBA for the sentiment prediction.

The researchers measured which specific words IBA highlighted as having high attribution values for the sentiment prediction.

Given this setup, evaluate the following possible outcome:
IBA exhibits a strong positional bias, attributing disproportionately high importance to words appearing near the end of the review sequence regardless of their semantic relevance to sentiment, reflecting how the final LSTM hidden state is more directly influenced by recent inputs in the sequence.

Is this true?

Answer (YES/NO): NO